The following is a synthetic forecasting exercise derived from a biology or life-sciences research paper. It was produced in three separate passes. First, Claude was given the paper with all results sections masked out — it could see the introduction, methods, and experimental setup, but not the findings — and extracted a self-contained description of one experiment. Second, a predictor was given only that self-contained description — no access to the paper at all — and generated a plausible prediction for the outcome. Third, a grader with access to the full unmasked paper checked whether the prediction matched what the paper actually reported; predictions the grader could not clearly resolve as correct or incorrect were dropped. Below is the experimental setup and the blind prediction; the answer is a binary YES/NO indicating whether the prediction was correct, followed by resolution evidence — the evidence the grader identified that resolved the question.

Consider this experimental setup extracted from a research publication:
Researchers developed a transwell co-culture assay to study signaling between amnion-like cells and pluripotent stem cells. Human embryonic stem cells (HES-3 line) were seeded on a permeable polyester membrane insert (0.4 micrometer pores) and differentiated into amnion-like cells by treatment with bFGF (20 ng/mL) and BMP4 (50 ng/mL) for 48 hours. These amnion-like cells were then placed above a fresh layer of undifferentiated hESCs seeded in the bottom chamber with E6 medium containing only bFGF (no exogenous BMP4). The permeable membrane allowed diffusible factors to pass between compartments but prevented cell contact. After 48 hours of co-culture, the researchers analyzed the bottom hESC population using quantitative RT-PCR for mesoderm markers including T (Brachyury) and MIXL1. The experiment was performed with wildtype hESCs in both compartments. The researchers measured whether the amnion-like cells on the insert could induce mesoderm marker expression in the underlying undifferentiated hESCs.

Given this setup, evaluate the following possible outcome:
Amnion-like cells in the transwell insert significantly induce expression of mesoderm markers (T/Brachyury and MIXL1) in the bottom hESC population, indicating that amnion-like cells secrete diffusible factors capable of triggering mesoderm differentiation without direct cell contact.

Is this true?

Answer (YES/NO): YES